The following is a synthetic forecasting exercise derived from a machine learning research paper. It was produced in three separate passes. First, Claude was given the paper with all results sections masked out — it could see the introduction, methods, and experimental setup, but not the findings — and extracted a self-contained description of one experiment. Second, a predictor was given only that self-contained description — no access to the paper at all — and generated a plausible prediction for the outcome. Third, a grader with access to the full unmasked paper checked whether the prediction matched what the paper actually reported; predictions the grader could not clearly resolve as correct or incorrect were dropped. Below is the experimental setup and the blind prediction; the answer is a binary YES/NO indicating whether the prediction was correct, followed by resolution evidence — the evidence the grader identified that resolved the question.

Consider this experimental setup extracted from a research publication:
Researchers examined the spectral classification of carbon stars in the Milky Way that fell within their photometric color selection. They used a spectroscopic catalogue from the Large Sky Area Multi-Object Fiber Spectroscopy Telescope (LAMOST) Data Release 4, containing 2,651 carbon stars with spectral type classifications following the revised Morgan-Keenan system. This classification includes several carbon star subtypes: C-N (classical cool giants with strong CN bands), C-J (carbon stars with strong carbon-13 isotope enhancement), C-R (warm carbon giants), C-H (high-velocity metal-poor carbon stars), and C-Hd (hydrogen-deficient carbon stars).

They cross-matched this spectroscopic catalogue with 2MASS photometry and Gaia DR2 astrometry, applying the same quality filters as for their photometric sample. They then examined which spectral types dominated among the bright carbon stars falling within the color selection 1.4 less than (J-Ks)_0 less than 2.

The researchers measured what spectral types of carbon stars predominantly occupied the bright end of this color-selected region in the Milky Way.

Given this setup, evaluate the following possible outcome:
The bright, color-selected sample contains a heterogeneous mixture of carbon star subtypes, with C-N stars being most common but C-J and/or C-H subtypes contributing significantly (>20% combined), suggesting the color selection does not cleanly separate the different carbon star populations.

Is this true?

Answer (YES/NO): NO